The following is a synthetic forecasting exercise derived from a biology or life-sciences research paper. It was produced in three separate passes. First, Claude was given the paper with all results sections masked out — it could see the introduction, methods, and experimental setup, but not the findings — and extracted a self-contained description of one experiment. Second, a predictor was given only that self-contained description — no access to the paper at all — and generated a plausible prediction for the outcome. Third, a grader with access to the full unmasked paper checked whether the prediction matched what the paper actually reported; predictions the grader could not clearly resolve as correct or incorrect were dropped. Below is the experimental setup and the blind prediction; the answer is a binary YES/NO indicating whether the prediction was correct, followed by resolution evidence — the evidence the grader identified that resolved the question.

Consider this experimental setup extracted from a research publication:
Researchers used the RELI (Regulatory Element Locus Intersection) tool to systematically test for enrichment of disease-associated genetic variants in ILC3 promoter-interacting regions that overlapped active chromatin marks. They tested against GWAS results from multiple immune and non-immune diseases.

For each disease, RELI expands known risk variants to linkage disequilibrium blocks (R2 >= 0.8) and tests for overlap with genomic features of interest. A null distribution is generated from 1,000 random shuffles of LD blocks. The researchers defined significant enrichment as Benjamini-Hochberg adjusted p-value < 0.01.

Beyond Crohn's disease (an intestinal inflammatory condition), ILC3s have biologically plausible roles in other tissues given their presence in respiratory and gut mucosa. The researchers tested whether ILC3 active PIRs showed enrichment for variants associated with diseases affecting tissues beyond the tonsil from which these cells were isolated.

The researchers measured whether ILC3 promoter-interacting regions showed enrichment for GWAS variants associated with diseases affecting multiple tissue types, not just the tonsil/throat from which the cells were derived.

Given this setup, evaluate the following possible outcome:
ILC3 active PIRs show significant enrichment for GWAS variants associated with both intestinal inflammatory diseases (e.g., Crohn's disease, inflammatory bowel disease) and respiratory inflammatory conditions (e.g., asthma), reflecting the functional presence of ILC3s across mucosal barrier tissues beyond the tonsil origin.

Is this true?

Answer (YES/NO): YES